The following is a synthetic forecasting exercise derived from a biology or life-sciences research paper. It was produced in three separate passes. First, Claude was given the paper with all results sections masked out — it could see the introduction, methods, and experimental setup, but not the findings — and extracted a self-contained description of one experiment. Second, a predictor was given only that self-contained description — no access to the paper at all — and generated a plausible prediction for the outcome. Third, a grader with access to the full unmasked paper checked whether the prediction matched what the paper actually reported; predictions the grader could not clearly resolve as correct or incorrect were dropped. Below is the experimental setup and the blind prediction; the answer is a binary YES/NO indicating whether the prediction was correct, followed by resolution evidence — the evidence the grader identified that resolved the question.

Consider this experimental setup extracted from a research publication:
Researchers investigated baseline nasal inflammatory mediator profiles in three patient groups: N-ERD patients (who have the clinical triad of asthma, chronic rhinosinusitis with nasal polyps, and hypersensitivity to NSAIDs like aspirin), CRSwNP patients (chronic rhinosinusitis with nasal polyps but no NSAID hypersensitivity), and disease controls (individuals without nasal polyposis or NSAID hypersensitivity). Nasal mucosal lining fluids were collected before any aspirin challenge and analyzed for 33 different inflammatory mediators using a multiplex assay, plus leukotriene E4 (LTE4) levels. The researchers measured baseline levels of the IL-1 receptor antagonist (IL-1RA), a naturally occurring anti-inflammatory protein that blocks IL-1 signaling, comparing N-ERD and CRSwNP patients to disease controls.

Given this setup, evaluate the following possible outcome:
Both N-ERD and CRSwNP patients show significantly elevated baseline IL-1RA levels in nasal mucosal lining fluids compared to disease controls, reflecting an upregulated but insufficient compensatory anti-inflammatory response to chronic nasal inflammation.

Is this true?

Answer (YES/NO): NO